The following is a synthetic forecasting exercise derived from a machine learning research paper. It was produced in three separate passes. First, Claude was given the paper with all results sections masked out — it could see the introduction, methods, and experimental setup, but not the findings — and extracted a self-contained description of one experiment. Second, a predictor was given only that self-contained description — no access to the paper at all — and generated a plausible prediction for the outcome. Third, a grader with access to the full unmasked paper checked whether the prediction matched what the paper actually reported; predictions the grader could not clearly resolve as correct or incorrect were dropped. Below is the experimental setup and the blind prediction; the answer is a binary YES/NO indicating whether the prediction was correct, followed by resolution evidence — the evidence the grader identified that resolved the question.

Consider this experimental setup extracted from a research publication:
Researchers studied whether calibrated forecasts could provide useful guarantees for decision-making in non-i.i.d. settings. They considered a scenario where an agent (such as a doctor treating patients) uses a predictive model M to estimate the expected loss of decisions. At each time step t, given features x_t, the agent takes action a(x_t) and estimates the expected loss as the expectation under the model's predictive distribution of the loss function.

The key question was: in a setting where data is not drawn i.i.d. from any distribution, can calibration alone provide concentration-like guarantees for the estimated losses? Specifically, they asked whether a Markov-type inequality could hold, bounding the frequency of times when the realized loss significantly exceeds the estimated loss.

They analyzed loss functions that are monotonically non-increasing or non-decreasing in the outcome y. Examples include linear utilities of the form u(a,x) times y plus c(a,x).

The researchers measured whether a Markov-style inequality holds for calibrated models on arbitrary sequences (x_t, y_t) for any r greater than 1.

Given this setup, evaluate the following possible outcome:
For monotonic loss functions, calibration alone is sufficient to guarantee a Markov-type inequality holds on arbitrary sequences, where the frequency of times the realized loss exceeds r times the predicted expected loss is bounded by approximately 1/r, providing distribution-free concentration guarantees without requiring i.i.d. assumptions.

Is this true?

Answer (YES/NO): YES